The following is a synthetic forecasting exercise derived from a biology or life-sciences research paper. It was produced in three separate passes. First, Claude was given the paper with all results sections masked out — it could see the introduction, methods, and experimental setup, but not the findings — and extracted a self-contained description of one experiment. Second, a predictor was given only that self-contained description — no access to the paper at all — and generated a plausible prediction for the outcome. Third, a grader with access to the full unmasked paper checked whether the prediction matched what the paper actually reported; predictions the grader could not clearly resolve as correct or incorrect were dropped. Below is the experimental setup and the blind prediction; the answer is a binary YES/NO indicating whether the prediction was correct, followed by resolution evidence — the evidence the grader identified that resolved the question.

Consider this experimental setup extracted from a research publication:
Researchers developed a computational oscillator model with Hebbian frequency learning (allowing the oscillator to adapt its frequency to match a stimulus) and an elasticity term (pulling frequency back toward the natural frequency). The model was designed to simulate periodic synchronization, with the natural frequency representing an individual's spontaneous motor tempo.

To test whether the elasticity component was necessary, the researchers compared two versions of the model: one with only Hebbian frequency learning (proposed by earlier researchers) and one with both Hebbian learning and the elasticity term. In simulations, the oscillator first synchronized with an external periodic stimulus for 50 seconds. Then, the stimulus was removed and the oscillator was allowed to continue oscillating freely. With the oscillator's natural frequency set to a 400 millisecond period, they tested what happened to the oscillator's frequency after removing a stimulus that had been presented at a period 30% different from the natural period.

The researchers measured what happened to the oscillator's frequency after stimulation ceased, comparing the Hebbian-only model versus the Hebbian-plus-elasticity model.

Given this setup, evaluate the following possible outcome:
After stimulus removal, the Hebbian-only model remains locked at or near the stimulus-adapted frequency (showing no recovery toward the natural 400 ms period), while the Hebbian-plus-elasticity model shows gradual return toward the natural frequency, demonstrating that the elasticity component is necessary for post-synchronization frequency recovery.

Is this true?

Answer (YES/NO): YES